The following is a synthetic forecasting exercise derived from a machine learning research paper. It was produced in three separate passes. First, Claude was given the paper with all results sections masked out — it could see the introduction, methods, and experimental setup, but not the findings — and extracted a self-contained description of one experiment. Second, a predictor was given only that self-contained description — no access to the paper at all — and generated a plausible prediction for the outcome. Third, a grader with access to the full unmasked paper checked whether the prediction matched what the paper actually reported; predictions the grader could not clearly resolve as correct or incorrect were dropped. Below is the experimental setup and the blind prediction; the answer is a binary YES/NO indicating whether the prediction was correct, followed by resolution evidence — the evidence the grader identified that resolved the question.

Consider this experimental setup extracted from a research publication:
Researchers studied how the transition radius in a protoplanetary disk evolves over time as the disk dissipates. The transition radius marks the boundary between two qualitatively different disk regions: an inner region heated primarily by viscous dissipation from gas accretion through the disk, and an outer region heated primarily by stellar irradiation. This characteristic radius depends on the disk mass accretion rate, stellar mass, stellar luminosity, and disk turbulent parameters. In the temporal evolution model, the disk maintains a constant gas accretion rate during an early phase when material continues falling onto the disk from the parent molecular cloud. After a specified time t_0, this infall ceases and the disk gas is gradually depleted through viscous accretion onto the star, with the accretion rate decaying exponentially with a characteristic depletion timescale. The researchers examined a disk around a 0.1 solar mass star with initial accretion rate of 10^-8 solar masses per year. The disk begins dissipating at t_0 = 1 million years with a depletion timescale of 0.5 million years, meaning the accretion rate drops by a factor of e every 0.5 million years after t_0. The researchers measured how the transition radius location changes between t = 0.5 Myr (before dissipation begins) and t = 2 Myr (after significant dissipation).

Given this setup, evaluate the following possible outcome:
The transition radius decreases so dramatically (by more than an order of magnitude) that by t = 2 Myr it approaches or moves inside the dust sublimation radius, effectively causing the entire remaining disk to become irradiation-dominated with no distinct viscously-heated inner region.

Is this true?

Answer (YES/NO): NO